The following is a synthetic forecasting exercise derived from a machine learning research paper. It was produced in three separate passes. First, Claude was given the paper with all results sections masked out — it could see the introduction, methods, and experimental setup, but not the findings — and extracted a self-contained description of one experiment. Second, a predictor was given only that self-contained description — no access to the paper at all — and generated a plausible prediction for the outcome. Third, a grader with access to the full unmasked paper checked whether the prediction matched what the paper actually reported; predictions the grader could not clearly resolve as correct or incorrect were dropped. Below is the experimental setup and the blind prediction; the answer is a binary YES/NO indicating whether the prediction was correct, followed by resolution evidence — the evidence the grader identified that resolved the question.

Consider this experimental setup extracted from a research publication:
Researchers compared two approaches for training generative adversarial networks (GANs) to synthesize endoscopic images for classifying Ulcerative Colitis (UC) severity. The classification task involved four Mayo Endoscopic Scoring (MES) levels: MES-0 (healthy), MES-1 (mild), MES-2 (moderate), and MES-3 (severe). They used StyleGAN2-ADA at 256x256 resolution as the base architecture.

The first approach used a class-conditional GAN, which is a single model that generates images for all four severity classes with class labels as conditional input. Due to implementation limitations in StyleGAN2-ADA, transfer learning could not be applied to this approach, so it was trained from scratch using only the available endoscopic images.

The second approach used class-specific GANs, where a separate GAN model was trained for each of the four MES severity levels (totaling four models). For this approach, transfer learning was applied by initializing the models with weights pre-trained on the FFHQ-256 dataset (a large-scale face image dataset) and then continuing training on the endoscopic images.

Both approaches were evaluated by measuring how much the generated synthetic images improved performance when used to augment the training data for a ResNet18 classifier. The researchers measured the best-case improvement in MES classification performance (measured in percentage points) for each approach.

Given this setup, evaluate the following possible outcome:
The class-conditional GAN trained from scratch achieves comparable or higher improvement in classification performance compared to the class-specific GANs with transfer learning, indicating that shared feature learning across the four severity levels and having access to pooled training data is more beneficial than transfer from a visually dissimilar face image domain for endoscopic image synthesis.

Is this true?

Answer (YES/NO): NO